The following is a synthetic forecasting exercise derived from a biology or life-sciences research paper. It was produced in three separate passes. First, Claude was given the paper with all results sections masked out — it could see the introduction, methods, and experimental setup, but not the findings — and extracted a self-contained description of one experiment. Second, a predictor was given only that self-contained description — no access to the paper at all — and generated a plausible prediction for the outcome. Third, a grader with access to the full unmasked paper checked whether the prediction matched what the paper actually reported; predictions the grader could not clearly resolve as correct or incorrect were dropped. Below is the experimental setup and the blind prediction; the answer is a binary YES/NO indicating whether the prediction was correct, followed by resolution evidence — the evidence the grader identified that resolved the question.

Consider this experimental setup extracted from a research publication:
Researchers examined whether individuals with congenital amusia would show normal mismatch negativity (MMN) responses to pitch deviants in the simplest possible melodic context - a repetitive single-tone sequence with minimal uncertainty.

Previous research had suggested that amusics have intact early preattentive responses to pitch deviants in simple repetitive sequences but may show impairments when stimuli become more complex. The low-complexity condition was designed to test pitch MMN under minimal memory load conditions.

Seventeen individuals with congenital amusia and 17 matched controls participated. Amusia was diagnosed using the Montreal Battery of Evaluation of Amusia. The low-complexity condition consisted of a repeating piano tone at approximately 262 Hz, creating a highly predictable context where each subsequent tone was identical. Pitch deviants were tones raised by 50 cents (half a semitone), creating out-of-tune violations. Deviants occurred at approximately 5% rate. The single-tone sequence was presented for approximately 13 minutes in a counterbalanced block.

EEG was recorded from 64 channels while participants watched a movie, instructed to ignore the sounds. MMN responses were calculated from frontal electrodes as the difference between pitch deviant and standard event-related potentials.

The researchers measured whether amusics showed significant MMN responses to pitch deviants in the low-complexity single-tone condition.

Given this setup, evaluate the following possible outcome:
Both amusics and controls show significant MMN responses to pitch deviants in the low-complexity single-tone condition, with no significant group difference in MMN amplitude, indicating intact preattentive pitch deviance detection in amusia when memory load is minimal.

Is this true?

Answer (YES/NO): YES